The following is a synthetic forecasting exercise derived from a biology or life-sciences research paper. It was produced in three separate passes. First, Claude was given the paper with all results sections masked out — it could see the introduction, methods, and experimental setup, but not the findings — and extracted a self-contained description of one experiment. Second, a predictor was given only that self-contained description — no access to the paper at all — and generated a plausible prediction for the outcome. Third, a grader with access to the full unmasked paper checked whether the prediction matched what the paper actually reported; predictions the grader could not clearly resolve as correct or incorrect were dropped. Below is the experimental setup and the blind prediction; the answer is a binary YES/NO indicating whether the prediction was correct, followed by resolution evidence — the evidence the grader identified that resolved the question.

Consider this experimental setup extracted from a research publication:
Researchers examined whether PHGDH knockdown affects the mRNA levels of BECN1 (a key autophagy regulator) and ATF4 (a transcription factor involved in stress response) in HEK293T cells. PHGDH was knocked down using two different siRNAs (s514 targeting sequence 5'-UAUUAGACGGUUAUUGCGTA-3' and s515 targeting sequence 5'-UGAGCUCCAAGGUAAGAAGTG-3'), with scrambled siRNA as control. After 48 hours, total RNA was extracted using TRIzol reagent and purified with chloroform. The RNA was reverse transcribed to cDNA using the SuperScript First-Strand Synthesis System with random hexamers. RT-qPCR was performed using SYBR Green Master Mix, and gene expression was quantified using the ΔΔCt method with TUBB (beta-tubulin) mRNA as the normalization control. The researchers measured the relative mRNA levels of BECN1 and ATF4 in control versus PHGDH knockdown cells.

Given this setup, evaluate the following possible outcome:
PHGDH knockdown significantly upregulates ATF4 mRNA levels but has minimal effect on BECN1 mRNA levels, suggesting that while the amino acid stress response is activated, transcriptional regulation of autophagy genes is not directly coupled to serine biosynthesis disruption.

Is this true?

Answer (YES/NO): NO